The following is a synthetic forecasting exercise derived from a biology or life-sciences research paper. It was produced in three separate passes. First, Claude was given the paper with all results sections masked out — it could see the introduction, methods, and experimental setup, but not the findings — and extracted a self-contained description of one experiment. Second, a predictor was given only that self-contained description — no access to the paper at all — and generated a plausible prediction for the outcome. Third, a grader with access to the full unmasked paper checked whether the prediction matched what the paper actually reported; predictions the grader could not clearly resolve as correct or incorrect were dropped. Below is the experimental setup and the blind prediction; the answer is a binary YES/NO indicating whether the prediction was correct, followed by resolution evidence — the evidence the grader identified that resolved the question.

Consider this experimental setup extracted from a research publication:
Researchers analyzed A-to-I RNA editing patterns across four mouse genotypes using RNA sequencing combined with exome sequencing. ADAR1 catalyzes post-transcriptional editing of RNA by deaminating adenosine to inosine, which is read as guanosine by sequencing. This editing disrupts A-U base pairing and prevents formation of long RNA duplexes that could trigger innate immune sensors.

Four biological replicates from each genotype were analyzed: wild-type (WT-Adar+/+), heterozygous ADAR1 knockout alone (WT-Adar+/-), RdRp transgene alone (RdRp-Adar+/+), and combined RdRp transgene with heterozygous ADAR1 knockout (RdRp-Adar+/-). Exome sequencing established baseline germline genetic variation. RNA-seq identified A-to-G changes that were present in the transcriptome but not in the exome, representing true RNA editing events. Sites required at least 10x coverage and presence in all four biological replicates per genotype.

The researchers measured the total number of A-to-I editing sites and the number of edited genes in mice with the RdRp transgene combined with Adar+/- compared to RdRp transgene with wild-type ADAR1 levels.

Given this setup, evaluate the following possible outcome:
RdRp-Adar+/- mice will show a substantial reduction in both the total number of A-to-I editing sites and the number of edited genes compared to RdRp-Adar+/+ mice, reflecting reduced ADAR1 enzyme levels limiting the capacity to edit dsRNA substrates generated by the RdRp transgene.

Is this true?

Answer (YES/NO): NO